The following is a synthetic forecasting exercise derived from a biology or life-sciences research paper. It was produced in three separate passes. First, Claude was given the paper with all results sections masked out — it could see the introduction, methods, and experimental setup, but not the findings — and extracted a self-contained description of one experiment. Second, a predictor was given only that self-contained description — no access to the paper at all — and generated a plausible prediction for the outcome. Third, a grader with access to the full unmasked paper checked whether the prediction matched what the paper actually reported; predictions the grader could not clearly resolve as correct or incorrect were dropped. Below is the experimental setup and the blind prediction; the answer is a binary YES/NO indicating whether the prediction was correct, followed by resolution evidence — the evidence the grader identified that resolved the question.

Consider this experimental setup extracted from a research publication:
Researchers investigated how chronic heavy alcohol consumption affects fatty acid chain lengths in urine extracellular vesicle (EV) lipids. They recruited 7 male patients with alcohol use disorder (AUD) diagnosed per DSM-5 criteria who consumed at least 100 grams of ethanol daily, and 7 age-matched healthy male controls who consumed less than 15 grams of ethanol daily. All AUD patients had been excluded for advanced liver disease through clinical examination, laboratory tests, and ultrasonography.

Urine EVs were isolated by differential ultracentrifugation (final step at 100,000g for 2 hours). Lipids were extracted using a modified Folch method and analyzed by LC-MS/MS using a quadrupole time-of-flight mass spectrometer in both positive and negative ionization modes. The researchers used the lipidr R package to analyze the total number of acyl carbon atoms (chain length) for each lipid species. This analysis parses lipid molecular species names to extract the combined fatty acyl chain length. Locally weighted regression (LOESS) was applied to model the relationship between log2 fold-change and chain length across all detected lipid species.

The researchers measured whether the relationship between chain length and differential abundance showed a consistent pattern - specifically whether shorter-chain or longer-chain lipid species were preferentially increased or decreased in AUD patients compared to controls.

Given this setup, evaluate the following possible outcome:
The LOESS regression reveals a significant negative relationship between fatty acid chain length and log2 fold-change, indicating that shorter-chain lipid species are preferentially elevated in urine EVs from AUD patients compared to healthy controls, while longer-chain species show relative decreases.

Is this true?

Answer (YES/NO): NO